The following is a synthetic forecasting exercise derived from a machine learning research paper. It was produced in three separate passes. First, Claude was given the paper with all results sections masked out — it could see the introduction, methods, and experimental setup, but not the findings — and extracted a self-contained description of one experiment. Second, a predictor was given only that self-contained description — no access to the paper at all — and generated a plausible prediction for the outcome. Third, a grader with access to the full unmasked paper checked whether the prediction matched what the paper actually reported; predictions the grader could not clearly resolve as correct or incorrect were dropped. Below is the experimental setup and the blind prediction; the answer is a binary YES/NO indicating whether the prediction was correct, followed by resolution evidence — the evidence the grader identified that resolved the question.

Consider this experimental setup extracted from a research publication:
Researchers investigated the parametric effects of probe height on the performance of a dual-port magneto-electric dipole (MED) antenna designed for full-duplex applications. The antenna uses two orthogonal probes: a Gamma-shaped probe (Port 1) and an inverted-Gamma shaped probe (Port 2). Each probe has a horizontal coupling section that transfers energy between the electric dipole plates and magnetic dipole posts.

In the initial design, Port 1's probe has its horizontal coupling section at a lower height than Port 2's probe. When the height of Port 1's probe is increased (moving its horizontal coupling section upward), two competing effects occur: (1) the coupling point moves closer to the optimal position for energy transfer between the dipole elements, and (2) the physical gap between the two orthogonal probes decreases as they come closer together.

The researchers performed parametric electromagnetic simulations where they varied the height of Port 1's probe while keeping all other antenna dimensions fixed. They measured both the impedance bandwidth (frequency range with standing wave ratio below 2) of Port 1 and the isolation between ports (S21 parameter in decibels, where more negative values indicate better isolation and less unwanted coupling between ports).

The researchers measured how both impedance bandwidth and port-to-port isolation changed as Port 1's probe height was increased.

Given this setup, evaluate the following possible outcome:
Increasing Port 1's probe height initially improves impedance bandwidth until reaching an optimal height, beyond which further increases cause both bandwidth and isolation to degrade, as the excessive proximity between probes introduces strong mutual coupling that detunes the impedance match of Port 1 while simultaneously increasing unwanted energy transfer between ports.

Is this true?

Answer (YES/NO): NO